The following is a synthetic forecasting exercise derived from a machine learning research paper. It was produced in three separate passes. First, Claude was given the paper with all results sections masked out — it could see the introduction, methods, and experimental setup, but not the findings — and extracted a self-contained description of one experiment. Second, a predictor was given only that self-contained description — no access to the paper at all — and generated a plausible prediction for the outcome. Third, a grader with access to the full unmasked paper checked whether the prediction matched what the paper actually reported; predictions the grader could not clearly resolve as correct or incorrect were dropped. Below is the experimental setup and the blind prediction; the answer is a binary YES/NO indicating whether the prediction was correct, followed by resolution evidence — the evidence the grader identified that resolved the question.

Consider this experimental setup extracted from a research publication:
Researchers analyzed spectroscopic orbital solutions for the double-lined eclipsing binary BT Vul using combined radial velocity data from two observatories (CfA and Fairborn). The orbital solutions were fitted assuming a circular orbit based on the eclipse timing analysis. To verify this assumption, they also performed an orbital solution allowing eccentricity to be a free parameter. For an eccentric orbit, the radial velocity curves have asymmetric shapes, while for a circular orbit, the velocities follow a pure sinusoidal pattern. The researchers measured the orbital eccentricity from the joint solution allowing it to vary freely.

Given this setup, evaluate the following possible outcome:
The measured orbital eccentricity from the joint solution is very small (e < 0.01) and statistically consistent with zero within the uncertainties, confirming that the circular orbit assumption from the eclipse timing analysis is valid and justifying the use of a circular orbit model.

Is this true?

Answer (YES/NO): YES